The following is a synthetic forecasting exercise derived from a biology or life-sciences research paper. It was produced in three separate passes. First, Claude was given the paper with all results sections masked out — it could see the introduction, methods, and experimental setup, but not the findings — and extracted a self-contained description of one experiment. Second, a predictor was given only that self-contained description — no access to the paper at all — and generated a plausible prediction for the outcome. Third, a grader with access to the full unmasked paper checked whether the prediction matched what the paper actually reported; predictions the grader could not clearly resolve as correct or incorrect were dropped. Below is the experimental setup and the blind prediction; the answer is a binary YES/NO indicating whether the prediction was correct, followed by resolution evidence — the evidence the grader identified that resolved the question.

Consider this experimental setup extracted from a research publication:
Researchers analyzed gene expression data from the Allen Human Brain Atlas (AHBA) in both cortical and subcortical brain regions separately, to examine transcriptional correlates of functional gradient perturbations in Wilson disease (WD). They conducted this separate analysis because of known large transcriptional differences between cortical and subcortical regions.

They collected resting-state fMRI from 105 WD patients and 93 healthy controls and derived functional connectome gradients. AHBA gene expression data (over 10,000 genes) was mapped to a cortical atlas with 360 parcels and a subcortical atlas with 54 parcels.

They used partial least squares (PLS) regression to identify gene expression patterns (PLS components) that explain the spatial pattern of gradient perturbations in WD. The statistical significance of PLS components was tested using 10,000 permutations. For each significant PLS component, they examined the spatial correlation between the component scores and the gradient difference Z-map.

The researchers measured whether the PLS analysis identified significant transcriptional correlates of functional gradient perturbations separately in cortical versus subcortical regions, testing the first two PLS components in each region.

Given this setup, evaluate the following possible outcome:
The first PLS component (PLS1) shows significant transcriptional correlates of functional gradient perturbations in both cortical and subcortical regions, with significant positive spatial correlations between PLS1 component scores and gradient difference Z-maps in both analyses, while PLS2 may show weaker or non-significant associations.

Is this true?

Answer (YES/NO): NO